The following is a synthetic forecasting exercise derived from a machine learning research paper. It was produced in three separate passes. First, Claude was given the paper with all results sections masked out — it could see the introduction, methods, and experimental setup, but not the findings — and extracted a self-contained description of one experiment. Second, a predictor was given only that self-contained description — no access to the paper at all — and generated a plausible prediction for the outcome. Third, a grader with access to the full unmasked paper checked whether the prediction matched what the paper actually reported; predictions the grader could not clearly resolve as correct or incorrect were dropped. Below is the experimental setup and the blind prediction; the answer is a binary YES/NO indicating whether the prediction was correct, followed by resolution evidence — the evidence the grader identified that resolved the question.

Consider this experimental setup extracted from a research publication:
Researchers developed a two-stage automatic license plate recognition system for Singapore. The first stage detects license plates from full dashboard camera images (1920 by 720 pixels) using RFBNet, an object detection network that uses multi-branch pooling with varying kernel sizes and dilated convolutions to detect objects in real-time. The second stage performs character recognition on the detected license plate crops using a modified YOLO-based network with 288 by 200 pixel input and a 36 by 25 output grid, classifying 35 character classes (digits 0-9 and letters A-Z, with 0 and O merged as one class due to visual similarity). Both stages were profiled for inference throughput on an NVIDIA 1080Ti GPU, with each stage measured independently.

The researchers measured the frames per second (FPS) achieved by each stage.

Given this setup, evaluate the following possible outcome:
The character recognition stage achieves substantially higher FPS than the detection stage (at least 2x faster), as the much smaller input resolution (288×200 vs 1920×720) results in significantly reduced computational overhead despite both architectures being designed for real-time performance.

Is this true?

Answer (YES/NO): NO